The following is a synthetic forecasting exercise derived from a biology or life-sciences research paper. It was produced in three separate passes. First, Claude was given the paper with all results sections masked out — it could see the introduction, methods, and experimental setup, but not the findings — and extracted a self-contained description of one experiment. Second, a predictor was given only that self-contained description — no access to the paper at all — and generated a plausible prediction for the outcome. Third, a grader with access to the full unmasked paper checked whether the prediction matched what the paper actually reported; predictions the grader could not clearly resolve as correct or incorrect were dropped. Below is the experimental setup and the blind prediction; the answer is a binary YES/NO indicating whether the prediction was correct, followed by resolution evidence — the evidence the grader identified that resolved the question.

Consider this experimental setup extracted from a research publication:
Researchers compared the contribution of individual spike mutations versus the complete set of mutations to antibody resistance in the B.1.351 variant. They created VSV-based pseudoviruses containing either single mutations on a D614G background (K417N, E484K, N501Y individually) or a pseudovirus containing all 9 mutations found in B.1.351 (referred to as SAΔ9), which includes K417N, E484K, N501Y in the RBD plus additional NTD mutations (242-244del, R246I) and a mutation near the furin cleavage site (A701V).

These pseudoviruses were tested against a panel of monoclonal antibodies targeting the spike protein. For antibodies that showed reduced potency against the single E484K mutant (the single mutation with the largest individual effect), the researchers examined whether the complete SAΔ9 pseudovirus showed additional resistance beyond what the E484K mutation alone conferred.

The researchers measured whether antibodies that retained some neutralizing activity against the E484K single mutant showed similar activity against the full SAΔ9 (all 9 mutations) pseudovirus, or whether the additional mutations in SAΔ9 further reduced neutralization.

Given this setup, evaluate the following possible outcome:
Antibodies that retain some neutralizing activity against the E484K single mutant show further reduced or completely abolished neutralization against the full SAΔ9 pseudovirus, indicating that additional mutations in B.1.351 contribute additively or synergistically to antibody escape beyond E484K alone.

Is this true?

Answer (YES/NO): YES